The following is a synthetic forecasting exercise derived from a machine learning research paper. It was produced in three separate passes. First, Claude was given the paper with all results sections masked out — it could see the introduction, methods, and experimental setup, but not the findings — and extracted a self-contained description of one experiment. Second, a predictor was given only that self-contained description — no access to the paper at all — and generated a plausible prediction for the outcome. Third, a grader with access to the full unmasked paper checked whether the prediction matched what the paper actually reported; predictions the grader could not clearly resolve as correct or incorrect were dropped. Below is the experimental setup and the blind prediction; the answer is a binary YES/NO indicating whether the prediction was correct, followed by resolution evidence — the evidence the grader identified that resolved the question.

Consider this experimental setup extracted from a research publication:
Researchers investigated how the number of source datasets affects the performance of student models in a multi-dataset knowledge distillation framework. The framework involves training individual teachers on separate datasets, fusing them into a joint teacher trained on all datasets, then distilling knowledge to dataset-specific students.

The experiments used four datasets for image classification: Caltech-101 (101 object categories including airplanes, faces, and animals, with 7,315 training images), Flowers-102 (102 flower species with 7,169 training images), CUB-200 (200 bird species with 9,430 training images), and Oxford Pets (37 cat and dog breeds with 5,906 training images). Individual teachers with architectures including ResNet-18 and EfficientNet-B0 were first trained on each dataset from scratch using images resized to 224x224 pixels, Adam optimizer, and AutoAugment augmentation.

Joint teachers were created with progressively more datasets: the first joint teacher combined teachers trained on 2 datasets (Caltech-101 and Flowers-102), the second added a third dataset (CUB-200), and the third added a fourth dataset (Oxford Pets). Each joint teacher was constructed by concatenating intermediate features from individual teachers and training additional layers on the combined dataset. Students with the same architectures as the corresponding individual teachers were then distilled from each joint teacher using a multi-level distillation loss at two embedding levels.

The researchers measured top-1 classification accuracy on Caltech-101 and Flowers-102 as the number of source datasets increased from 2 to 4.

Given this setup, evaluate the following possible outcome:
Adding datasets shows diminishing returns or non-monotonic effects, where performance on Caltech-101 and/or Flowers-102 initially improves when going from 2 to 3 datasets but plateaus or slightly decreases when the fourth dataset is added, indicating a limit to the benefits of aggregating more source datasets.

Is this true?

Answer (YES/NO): YES